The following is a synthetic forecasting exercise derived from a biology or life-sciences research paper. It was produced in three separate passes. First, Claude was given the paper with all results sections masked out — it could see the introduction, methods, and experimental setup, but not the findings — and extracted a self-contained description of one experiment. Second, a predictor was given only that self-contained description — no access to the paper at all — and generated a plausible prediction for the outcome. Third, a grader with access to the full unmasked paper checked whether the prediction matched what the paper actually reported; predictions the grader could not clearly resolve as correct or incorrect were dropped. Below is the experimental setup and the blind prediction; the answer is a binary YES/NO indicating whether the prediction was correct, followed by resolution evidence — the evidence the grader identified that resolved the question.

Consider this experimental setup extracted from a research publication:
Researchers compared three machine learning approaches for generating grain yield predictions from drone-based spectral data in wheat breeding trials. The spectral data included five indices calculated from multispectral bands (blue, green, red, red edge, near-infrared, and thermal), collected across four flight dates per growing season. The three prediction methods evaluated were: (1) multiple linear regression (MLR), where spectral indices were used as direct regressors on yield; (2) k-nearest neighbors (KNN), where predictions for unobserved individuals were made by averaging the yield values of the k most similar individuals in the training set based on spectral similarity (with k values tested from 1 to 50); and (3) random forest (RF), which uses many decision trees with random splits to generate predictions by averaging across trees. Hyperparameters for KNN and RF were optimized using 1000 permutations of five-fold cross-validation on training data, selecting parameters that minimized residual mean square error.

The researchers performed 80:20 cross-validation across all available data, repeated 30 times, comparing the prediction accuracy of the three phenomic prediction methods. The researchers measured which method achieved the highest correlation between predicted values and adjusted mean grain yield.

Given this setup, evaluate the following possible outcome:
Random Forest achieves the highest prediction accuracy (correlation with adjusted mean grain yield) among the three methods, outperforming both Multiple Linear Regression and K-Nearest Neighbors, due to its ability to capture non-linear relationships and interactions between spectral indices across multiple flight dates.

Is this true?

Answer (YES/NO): YES